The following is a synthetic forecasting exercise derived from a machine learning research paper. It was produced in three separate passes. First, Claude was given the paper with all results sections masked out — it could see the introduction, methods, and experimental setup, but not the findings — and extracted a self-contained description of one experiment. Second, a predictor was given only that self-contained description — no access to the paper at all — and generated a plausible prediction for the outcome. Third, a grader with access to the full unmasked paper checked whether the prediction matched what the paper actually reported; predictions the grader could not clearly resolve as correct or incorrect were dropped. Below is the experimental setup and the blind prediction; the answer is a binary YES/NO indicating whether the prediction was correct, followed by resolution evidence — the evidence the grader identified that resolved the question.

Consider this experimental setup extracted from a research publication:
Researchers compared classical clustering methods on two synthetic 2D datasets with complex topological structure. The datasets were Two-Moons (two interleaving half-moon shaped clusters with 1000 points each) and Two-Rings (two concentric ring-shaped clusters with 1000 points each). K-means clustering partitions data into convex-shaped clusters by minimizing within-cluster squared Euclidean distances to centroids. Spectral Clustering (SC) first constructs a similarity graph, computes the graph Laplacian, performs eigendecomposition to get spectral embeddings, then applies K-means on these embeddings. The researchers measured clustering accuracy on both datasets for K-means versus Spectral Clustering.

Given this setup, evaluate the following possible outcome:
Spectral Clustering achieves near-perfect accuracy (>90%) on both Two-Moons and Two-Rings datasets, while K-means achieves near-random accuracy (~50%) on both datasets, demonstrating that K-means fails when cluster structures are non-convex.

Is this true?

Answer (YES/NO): NO